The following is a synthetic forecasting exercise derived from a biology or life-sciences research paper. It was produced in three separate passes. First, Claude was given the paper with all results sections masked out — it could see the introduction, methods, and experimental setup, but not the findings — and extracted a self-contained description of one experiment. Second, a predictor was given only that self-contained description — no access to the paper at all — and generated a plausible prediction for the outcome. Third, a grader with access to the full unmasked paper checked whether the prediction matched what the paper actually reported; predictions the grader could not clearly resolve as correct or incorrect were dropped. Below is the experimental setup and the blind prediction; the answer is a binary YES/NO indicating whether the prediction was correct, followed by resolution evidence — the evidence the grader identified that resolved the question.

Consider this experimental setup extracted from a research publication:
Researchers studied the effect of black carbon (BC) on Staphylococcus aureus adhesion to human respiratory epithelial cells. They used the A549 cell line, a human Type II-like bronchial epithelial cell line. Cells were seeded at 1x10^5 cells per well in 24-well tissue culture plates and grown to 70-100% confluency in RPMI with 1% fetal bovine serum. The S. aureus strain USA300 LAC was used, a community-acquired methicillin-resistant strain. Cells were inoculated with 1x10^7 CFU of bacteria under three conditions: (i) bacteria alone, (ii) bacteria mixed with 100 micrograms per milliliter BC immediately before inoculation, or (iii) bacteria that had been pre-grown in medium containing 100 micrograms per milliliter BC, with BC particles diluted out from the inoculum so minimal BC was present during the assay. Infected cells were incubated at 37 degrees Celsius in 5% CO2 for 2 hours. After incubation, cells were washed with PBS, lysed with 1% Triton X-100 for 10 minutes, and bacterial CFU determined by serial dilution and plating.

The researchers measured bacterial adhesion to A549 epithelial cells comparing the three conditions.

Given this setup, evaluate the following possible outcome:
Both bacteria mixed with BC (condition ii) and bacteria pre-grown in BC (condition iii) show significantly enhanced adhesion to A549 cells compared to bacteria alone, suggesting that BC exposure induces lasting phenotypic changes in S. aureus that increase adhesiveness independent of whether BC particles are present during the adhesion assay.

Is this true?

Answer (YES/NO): YES